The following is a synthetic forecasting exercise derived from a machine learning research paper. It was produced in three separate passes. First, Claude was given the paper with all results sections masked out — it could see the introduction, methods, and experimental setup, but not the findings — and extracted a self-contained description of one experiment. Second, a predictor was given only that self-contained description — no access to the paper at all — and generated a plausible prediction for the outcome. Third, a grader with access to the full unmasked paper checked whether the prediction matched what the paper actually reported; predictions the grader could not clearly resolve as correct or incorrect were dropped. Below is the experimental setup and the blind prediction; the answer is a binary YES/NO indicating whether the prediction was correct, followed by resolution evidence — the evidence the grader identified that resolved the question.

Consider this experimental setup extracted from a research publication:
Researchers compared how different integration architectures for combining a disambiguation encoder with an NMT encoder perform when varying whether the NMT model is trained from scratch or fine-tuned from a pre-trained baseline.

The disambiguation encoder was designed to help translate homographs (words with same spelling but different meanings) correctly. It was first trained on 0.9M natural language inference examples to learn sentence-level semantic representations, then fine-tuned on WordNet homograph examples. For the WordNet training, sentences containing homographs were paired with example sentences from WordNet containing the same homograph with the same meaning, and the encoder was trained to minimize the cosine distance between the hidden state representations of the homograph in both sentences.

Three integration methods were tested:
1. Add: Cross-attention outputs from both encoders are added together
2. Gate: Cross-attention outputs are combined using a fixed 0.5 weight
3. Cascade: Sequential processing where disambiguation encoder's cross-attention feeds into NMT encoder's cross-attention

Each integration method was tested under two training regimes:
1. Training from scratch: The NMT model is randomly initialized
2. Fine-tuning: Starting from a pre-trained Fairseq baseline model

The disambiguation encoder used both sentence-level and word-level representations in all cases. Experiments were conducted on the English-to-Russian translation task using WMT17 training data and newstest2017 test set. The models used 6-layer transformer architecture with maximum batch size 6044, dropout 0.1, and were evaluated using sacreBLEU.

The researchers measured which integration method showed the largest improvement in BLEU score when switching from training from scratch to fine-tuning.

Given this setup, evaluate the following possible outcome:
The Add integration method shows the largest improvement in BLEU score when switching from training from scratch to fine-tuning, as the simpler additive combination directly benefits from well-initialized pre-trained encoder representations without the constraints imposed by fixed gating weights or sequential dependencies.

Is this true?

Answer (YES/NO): YES